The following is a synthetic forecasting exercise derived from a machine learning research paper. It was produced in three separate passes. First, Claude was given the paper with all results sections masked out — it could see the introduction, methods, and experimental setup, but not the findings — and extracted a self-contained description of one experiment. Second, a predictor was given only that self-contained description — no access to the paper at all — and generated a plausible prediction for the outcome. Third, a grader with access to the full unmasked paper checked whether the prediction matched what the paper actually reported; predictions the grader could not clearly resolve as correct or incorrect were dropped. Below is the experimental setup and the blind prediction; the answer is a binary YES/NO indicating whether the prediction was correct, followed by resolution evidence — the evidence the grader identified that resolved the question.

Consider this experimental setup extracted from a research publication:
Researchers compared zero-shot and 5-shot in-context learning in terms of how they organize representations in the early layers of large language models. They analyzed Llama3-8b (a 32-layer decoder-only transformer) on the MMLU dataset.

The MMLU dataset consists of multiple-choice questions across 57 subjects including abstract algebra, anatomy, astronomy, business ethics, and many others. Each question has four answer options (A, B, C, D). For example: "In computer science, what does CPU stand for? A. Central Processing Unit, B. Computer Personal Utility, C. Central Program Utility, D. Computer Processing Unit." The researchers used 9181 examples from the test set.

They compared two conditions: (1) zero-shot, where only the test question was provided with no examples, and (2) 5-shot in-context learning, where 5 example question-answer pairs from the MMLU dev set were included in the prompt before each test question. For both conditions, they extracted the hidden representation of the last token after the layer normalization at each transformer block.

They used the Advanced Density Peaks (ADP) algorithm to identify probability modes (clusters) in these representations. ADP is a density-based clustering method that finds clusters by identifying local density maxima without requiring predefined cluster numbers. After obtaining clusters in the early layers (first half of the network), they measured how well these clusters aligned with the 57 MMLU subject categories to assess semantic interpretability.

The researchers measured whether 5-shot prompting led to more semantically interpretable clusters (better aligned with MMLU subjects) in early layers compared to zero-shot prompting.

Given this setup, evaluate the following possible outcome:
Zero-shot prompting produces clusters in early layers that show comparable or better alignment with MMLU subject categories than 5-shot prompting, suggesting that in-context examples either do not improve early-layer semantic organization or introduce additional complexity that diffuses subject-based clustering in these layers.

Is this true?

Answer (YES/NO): NO